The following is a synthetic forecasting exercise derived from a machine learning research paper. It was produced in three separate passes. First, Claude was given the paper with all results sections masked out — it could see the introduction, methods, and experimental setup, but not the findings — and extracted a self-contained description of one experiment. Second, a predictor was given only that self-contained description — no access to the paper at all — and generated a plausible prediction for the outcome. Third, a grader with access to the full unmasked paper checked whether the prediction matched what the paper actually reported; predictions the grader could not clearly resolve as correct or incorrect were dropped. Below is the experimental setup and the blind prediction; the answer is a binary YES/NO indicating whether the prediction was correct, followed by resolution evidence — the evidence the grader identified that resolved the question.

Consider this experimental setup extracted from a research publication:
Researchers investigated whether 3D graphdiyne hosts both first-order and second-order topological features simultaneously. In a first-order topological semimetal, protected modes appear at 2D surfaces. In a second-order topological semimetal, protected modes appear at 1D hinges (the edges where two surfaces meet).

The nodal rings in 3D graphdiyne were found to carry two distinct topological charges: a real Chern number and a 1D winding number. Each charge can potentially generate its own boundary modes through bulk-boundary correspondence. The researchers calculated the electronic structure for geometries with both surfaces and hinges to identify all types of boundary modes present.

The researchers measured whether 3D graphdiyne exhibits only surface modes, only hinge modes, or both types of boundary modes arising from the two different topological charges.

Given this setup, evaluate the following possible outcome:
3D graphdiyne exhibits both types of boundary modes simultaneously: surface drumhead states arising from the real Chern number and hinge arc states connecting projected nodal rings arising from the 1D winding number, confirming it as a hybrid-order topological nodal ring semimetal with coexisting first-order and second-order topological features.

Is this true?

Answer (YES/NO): NO